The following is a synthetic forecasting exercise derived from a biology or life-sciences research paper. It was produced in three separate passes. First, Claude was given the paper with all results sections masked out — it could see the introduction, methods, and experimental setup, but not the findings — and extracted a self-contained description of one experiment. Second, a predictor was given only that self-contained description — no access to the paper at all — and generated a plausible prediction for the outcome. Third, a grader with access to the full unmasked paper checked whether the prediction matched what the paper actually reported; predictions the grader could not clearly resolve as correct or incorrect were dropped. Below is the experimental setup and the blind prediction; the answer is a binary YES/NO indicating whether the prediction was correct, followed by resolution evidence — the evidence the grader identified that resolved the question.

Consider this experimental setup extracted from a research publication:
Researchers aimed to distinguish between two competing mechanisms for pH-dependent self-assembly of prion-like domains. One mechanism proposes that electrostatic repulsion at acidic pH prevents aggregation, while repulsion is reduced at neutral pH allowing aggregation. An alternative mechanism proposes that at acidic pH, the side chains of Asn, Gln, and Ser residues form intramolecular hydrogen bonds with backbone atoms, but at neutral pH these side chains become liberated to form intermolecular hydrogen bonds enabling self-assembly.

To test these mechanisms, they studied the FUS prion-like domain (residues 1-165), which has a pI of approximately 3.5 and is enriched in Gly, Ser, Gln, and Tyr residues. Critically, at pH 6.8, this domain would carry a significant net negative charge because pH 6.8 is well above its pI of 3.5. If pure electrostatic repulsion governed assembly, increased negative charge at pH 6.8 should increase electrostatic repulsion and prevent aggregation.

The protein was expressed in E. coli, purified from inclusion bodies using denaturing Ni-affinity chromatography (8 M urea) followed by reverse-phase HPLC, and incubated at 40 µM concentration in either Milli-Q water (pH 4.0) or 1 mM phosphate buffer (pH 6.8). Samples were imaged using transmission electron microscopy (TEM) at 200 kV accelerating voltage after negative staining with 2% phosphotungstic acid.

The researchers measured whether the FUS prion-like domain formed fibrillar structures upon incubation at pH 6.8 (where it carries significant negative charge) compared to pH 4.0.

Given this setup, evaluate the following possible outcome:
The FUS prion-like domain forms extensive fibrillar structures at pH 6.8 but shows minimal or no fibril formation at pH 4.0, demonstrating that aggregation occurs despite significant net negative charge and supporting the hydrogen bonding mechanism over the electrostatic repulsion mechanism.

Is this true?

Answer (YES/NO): YES